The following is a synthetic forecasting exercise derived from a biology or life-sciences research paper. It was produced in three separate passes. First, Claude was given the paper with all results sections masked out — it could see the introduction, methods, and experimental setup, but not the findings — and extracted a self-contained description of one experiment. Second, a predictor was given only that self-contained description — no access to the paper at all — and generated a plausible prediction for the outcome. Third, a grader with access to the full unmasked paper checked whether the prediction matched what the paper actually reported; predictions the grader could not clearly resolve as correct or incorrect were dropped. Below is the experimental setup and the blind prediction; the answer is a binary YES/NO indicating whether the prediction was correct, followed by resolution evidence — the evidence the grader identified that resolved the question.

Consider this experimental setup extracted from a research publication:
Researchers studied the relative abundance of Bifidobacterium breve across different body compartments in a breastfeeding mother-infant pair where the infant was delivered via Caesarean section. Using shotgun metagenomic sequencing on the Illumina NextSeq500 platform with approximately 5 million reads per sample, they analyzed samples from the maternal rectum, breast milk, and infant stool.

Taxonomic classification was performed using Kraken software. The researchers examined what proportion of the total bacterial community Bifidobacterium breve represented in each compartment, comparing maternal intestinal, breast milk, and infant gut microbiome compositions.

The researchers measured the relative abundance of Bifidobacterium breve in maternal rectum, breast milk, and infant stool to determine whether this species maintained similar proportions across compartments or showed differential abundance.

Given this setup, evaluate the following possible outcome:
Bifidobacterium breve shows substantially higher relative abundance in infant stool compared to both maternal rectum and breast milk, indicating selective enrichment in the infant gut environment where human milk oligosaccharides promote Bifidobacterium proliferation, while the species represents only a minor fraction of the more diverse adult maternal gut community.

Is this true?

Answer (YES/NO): YES